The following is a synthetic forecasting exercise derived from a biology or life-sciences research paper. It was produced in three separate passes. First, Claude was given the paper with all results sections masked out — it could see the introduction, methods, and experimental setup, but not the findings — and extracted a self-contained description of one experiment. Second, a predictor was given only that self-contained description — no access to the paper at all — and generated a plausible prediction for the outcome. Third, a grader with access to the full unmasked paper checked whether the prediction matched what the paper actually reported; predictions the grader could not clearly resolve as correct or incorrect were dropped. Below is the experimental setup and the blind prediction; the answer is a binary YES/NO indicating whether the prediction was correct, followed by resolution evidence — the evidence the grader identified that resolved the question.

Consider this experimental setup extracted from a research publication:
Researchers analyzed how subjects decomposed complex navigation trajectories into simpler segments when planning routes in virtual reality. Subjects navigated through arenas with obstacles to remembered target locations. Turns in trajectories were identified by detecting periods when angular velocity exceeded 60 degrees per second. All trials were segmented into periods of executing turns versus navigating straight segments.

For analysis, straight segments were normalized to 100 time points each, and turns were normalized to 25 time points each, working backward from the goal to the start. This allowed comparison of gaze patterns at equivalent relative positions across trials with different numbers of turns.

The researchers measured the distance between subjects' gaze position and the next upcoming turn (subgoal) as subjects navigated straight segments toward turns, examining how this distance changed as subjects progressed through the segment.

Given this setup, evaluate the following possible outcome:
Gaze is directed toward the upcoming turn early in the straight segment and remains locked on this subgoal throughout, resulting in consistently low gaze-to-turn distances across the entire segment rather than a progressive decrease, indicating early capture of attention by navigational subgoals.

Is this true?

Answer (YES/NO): NO